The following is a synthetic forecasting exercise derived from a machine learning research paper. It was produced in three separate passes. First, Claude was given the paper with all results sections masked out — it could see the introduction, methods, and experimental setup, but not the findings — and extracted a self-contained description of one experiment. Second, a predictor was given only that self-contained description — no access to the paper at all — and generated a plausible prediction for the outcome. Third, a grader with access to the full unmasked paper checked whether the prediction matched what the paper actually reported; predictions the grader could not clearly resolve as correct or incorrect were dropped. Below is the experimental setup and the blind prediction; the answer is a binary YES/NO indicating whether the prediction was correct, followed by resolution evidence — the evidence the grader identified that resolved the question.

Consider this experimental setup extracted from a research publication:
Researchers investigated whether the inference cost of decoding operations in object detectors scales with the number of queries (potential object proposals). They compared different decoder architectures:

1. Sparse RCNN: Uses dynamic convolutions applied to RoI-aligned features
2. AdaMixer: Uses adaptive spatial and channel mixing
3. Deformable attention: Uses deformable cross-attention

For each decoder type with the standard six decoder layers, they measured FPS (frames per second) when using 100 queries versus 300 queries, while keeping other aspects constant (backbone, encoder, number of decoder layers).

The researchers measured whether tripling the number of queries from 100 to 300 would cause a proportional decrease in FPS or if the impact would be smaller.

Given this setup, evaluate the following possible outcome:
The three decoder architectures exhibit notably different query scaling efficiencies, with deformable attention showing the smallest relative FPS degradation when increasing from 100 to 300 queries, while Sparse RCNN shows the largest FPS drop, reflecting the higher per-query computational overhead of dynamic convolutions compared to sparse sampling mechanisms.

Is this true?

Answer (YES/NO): NO